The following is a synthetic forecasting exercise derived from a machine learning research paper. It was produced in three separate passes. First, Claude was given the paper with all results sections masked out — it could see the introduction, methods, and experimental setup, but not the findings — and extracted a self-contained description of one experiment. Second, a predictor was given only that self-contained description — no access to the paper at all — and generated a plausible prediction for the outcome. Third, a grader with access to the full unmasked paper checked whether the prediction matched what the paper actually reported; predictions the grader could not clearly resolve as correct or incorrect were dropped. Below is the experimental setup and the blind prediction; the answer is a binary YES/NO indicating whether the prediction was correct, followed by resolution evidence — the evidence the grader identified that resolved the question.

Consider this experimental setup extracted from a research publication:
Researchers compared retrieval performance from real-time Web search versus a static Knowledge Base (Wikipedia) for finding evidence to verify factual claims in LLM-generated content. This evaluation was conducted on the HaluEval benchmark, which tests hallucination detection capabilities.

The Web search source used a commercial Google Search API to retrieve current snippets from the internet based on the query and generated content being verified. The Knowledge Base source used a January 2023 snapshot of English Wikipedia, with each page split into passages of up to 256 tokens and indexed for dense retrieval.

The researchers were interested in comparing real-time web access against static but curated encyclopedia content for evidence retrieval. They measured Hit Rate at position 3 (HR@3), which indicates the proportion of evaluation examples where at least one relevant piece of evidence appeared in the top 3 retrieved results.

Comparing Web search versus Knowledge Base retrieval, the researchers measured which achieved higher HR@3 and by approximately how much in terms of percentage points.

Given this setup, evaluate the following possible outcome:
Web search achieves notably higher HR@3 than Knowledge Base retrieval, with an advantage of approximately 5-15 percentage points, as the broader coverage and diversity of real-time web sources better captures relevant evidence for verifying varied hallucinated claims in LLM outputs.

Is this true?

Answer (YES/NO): NO